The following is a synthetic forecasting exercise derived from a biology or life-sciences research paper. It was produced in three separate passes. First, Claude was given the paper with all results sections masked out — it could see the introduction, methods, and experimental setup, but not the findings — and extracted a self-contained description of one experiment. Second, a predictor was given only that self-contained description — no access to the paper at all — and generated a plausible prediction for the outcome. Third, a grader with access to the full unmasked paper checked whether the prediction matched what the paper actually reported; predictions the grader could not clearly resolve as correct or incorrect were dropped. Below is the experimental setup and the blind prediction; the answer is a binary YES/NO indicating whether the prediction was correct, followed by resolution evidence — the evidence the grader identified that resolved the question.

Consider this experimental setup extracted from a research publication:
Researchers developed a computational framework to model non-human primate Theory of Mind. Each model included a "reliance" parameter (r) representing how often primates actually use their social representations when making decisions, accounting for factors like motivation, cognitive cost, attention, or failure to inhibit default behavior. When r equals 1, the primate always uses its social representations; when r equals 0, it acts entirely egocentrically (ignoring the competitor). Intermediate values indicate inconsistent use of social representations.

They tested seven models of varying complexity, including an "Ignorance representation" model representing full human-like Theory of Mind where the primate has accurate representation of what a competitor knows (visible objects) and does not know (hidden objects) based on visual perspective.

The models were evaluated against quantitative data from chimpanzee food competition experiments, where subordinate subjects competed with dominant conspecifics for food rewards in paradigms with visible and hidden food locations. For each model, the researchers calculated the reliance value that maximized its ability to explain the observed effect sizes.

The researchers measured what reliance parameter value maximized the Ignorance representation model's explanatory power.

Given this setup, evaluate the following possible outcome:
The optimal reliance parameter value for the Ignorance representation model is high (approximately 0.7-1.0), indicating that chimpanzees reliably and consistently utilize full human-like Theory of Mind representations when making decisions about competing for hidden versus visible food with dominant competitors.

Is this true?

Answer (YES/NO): NO